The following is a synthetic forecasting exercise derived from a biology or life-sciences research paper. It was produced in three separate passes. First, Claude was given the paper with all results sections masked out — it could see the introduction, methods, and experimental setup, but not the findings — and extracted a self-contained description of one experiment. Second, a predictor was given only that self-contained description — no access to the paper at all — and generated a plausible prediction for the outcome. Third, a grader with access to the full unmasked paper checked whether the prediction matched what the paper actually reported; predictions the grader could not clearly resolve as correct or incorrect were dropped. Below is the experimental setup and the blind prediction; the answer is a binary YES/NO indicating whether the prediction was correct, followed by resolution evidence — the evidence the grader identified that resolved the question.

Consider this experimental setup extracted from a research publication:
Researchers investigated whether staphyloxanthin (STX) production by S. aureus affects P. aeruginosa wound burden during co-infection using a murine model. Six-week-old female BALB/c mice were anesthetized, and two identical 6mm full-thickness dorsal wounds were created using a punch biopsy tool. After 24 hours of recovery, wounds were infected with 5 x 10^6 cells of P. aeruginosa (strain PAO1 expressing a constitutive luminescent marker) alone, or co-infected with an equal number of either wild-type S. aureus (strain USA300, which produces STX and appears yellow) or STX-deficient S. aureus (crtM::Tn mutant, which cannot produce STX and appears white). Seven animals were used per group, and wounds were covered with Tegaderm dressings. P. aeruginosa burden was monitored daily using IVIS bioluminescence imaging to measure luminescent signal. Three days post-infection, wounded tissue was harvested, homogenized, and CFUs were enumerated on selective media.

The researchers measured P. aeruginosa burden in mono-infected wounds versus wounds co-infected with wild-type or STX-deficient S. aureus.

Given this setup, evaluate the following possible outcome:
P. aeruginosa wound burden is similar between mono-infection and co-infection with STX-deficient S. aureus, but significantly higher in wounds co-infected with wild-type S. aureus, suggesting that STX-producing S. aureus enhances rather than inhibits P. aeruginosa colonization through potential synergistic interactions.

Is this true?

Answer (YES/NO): YES